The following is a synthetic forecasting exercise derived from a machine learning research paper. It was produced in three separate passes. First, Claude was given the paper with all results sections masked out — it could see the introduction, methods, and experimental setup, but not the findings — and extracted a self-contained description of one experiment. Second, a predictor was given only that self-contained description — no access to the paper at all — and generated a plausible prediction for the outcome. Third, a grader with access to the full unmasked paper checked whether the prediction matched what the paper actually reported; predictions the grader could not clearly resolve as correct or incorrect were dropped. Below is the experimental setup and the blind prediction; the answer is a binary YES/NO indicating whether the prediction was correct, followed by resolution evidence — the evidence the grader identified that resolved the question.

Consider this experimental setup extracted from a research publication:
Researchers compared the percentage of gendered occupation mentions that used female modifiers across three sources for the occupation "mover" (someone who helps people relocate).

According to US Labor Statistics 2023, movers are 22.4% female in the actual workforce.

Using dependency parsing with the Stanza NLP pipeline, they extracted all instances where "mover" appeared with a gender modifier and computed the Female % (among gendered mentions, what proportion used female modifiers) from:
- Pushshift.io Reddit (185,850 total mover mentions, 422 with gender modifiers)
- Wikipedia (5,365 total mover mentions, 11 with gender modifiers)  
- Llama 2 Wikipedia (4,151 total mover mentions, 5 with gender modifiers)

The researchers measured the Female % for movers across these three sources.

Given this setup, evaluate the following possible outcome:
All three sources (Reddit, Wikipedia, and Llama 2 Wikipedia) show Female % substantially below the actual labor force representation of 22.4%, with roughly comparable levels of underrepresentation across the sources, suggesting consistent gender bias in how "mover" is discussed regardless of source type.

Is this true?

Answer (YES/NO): NO